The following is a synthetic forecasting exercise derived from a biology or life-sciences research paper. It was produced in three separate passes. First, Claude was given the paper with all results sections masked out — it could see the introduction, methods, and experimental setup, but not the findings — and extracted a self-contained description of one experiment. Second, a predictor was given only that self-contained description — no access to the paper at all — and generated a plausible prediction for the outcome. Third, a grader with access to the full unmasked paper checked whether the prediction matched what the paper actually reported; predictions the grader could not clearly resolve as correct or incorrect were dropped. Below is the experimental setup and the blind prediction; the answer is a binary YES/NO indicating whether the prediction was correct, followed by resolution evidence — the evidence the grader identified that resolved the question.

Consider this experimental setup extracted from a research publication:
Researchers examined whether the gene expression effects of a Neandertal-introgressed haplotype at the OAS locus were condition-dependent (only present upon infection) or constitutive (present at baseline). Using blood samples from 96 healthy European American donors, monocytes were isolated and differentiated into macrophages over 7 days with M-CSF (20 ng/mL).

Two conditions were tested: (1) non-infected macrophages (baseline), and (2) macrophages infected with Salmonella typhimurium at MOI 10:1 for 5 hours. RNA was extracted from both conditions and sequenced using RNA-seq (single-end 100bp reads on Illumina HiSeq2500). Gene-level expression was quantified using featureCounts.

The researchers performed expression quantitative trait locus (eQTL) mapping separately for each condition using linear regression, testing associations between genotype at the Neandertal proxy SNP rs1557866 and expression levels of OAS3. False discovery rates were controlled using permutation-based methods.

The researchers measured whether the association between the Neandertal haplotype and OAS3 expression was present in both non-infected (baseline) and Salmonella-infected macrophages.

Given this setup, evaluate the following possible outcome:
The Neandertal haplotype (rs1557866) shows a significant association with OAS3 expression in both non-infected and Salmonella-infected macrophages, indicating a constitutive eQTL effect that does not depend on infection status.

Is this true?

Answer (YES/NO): NO